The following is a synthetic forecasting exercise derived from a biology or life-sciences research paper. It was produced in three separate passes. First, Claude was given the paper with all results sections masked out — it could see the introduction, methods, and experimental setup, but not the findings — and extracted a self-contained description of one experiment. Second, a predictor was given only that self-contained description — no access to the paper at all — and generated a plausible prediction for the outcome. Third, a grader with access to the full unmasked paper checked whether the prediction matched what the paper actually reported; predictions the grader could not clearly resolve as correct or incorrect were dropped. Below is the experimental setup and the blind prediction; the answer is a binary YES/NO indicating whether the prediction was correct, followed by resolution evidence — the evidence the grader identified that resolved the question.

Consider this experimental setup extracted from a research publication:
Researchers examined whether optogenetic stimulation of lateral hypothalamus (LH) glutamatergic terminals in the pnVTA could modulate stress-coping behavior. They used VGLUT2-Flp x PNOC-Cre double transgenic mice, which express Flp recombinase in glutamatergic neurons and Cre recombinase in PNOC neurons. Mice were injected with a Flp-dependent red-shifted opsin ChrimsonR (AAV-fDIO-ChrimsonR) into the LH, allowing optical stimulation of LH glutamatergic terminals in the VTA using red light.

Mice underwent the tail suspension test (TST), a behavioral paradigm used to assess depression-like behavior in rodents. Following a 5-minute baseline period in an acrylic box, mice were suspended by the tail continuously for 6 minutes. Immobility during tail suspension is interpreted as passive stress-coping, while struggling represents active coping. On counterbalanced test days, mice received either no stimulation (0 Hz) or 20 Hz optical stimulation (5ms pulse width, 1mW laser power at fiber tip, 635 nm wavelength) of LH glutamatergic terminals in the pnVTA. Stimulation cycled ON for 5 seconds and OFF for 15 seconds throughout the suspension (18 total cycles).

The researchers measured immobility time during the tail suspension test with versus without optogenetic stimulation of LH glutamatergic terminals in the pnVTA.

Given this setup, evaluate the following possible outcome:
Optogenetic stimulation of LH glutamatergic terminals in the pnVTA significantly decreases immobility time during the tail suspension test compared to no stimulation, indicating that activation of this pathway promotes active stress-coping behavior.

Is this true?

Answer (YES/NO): NO